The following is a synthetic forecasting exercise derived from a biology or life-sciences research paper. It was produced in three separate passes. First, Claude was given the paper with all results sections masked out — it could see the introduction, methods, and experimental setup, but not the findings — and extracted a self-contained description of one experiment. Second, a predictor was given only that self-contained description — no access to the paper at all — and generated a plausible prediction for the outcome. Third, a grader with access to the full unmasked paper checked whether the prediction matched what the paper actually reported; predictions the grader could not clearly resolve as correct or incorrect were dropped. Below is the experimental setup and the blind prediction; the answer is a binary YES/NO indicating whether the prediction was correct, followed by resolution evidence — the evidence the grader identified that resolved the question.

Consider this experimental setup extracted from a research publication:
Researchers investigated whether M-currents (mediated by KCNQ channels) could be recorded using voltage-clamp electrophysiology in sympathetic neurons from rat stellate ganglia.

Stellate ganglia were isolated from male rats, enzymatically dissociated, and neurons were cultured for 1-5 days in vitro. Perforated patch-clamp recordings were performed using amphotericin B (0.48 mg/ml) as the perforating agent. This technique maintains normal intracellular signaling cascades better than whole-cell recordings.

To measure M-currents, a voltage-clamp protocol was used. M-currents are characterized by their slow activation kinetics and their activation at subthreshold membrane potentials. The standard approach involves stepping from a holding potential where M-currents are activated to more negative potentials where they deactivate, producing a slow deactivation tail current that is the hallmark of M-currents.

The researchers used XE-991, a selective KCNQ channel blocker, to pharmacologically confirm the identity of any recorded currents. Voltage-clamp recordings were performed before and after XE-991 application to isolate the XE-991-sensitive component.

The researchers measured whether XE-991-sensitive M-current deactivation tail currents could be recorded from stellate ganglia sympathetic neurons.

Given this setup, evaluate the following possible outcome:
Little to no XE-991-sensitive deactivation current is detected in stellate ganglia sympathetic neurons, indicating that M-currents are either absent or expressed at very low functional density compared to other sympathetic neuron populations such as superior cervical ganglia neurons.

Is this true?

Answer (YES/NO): NO